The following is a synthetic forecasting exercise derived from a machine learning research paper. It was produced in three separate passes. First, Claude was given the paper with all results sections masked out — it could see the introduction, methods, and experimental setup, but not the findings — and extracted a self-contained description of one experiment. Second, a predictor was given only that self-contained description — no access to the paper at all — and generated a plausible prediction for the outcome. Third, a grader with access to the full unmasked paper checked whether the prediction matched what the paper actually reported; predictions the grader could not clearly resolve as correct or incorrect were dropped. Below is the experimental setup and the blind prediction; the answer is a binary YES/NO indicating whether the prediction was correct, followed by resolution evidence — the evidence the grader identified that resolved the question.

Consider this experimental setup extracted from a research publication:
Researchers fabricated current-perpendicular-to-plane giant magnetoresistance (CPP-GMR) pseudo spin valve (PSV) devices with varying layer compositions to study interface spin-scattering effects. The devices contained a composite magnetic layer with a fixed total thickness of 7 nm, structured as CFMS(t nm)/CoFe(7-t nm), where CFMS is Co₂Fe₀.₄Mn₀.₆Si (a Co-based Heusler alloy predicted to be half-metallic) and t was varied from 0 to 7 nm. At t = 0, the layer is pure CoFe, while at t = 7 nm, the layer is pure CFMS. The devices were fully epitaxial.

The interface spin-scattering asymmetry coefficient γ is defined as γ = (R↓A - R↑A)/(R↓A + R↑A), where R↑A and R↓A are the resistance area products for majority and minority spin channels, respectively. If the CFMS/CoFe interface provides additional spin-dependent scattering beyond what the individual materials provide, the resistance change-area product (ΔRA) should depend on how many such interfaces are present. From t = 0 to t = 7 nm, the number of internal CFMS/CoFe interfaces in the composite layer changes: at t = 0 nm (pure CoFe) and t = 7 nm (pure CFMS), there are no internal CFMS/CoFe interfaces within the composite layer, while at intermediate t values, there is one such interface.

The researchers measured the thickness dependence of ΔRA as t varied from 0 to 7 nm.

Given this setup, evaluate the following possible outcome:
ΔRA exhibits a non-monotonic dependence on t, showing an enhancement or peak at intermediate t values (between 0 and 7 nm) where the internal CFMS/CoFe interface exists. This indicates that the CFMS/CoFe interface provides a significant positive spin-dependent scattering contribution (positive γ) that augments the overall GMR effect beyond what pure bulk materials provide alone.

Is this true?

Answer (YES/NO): YES